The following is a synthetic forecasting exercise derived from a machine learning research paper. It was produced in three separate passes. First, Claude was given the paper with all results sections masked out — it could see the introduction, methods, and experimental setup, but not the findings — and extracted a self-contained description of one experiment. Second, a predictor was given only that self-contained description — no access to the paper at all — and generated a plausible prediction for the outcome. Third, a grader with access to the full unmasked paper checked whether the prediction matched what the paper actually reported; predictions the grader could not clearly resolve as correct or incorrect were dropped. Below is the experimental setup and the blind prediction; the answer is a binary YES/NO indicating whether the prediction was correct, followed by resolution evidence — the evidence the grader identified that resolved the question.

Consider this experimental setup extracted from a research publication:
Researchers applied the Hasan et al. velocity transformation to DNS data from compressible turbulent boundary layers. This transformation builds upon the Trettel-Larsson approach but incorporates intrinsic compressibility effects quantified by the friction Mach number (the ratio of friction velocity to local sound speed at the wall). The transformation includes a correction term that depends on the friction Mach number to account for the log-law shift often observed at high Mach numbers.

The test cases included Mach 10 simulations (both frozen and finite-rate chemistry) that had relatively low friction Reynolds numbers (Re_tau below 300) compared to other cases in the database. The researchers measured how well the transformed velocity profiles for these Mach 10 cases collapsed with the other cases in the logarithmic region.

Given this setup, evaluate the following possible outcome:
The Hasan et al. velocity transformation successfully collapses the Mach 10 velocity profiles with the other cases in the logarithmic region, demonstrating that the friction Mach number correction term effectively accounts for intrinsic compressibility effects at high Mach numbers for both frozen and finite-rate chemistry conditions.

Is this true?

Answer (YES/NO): NO